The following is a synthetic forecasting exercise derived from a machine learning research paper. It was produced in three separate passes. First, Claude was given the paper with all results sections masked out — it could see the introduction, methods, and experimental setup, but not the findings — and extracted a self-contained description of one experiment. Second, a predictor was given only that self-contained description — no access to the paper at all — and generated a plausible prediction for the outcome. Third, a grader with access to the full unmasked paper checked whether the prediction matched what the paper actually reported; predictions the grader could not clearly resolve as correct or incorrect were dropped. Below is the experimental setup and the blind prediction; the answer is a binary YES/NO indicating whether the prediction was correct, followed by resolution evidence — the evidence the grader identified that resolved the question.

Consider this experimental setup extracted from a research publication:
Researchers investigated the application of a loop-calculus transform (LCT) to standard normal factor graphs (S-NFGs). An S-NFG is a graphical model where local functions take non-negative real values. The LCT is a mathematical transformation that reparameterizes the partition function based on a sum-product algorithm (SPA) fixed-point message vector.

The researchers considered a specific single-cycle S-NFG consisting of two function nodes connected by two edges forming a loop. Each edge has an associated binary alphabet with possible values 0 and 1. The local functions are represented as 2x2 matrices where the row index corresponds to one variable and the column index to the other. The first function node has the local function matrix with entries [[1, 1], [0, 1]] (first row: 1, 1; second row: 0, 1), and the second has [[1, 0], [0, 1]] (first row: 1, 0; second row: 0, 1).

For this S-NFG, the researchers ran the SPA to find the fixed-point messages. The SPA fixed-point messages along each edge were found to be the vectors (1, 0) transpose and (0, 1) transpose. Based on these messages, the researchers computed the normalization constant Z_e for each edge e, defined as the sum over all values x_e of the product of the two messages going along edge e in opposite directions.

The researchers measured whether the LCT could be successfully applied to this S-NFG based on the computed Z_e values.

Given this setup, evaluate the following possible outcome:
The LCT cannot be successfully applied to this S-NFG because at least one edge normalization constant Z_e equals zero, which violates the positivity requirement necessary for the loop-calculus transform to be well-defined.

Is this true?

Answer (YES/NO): YES